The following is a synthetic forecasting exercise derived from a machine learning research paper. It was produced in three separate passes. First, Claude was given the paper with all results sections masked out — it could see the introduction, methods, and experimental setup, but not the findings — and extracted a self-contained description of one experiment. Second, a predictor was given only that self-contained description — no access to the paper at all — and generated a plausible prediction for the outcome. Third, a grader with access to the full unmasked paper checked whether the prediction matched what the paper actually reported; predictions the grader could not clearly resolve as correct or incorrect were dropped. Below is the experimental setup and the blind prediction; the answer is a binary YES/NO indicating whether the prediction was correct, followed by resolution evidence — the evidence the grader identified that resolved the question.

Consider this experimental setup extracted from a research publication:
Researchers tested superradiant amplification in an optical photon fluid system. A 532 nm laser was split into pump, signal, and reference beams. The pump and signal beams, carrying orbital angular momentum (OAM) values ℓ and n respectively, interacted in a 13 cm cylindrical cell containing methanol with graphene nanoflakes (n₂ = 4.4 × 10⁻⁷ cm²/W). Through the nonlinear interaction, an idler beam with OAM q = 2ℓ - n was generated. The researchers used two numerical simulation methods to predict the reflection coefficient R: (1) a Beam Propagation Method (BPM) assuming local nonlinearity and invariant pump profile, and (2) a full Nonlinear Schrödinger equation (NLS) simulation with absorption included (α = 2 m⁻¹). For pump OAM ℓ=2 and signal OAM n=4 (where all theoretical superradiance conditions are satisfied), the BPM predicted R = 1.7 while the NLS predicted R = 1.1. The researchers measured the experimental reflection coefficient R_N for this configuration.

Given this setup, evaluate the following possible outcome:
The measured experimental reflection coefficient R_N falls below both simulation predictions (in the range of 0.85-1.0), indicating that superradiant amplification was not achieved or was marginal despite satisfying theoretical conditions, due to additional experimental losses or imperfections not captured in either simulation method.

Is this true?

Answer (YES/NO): NO